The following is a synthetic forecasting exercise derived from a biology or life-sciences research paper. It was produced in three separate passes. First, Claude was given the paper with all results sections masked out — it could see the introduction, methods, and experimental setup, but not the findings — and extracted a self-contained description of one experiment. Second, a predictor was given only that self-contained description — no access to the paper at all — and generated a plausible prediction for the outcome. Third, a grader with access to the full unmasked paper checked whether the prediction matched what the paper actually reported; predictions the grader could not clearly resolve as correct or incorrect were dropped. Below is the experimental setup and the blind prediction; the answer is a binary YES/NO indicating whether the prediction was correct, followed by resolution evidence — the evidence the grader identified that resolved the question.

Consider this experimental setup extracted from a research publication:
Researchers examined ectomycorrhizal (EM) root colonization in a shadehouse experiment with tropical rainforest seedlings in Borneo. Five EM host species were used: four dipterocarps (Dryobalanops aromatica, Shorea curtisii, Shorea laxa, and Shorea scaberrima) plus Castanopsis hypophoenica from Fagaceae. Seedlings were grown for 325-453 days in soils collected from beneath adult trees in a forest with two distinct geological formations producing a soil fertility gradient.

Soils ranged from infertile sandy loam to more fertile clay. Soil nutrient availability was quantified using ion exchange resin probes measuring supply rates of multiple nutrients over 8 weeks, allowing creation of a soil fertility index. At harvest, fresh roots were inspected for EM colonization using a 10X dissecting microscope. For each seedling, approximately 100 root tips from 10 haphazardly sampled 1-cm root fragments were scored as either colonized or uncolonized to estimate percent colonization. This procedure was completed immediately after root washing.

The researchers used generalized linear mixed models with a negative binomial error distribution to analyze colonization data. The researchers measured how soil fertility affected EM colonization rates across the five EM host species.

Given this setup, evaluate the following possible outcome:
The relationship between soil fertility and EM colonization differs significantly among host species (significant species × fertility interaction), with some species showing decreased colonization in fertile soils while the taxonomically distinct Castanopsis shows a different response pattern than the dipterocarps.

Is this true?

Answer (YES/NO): NO